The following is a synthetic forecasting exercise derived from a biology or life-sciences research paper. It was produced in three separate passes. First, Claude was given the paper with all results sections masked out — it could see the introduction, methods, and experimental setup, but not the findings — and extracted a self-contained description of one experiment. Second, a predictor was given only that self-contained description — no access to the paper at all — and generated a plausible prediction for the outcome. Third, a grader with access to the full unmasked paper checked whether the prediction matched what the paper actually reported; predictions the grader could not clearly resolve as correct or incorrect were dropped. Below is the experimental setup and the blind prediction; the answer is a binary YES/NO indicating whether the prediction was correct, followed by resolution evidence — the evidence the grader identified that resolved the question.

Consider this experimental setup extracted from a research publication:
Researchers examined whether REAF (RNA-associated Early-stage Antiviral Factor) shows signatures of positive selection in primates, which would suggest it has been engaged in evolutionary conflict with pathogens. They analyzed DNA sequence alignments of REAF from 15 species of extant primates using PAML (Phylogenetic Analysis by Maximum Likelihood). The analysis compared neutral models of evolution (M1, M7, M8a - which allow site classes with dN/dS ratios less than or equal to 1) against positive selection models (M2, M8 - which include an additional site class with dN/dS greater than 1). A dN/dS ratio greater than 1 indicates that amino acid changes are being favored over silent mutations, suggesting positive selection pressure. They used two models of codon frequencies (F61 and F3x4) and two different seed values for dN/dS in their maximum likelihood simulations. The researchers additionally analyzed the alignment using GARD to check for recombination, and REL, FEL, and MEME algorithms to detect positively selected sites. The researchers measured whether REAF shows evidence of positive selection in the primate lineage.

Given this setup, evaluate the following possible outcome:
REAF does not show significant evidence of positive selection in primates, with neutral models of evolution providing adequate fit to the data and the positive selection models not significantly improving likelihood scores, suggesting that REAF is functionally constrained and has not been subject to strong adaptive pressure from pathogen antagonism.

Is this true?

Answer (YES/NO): YES